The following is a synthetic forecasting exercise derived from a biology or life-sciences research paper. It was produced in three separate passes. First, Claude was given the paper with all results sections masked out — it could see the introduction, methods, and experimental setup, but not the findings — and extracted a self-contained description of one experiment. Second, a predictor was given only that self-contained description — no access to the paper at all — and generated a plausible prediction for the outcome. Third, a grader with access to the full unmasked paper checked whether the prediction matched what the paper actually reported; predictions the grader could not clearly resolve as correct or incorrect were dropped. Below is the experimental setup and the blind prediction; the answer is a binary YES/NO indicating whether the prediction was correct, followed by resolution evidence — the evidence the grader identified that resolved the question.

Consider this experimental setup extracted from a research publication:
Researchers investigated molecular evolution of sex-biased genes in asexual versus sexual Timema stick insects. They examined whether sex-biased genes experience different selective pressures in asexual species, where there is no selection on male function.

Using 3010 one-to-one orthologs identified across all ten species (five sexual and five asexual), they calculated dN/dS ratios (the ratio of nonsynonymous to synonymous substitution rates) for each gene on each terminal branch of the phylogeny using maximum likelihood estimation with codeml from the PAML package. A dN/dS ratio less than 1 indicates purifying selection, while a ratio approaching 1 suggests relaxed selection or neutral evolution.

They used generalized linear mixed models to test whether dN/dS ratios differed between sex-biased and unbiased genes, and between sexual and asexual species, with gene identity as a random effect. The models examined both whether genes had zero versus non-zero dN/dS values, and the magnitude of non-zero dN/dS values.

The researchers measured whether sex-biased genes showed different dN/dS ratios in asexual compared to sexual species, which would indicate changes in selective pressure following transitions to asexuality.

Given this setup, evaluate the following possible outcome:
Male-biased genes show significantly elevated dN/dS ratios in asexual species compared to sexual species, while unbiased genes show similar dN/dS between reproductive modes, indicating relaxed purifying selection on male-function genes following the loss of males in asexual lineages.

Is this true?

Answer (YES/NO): NO